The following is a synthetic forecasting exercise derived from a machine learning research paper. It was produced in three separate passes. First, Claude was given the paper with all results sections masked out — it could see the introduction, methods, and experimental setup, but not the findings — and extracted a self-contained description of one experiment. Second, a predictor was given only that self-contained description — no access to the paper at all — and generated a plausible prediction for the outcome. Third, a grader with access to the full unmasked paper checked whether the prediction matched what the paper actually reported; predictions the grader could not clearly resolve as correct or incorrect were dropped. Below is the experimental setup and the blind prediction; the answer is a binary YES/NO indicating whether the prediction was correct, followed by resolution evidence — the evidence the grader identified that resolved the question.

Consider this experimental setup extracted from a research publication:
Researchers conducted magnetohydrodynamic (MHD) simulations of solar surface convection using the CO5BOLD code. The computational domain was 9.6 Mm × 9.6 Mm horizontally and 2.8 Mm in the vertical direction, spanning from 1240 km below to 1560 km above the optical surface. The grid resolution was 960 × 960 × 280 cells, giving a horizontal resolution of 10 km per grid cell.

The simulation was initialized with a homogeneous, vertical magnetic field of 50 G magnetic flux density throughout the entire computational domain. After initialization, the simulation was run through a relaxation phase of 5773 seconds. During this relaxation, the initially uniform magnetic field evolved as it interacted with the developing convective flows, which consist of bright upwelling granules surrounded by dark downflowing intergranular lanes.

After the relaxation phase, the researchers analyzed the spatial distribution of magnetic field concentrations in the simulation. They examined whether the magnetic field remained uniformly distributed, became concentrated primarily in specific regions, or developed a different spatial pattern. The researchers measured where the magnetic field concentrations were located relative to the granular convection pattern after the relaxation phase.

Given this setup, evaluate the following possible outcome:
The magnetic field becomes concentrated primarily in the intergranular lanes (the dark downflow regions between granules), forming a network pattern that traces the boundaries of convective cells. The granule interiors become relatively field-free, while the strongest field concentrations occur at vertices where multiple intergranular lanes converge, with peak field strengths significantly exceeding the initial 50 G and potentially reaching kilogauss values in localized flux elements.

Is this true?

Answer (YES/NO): NO